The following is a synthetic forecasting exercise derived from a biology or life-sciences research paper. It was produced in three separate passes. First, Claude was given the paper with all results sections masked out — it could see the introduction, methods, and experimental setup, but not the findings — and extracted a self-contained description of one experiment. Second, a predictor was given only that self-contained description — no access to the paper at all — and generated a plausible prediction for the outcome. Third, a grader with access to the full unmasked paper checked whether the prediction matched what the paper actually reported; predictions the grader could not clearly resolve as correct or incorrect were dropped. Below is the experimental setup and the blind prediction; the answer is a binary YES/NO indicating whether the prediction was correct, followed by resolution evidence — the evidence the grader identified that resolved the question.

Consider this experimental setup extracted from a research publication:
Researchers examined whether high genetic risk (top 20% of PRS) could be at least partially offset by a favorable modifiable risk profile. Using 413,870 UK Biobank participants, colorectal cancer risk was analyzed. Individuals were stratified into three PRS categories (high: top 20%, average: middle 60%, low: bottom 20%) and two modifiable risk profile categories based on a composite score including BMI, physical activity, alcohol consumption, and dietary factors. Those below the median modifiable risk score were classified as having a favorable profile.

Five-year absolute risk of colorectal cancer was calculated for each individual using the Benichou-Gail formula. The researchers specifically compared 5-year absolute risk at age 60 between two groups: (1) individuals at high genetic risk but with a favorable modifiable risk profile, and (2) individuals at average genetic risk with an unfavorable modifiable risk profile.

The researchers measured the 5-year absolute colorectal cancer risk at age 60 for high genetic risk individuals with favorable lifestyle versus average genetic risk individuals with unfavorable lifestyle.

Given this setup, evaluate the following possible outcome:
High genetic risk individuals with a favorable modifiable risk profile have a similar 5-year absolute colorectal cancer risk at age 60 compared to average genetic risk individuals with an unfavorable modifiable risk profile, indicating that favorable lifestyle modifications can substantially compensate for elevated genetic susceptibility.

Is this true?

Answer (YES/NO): NO